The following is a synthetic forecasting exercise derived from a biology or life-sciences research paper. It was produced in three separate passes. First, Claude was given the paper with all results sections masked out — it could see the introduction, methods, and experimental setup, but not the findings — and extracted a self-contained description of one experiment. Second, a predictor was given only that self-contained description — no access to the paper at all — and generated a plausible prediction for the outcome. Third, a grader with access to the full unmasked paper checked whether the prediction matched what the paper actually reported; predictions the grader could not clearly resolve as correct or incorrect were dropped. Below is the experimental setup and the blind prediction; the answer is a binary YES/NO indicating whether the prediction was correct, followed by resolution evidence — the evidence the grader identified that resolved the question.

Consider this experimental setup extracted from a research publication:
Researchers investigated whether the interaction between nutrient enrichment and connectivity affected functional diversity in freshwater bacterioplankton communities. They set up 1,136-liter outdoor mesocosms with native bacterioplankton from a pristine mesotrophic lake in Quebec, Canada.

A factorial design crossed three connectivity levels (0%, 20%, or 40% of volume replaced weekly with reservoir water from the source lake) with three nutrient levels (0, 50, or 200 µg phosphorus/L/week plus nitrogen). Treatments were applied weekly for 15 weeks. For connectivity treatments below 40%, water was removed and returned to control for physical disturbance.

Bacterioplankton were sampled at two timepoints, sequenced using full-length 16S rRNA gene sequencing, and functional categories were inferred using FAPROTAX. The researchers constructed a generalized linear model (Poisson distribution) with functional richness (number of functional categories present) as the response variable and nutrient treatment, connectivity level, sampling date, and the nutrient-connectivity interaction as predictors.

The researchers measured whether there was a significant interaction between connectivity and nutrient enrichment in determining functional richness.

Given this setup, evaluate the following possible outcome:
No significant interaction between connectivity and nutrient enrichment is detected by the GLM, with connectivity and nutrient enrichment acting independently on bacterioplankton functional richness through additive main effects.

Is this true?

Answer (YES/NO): NO